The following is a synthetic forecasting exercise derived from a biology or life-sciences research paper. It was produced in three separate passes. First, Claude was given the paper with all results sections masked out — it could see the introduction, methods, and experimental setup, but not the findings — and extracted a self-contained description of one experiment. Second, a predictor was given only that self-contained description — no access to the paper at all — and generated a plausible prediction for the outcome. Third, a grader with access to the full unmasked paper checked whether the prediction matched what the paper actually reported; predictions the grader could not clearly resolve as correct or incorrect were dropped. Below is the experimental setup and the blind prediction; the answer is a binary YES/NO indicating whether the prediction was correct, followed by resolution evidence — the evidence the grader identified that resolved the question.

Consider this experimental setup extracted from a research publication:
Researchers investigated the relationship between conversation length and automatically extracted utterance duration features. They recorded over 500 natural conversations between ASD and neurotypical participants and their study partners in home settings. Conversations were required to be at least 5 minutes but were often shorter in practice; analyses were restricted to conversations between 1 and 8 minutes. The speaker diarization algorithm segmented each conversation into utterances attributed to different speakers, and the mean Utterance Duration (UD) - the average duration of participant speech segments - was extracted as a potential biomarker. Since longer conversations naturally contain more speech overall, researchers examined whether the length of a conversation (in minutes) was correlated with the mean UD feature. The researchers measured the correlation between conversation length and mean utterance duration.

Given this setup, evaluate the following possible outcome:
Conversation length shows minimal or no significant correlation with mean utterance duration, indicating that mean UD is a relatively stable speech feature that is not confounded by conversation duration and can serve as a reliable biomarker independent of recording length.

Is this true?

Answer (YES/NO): YES